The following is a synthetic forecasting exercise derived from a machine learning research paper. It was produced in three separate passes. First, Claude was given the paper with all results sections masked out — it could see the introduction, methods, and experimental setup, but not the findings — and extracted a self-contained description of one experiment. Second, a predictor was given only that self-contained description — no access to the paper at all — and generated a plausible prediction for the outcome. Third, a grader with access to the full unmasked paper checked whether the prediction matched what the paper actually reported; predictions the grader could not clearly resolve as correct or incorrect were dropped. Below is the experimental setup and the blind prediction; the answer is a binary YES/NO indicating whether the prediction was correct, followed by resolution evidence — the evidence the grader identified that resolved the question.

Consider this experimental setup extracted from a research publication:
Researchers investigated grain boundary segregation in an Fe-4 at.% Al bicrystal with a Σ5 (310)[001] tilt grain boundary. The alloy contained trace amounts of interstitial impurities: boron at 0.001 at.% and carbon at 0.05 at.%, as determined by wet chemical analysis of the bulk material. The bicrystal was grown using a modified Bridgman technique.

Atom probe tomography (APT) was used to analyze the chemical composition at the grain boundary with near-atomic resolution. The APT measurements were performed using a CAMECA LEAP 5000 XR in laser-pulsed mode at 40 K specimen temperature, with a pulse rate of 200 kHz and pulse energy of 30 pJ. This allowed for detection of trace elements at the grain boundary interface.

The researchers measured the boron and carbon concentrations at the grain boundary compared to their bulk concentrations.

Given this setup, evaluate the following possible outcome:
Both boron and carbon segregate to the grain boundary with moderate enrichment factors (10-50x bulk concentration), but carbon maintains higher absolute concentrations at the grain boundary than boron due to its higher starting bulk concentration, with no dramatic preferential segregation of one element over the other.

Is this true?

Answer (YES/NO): NO